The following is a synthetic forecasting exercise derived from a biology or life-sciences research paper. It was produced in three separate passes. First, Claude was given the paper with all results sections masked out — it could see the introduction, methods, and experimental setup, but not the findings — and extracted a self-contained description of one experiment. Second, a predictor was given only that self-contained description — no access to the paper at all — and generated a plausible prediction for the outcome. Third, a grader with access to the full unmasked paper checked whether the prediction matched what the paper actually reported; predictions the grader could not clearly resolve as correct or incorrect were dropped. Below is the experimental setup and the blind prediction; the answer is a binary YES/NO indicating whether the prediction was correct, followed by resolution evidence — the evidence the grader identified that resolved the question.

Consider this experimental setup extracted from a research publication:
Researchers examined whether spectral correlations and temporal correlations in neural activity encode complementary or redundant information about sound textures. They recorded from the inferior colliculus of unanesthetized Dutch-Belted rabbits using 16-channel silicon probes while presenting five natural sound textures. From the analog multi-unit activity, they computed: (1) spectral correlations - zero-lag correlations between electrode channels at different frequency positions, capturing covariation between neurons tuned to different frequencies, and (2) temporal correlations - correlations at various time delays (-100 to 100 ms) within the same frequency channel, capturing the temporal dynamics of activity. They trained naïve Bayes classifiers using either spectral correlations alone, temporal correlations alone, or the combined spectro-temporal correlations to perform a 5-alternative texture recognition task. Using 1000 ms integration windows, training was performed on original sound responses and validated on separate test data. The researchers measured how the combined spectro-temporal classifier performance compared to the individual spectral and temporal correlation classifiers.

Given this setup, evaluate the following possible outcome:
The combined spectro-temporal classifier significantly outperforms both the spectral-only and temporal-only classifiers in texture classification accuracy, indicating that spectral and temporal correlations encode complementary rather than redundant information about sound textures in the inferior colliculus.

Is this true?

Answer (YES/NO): YES